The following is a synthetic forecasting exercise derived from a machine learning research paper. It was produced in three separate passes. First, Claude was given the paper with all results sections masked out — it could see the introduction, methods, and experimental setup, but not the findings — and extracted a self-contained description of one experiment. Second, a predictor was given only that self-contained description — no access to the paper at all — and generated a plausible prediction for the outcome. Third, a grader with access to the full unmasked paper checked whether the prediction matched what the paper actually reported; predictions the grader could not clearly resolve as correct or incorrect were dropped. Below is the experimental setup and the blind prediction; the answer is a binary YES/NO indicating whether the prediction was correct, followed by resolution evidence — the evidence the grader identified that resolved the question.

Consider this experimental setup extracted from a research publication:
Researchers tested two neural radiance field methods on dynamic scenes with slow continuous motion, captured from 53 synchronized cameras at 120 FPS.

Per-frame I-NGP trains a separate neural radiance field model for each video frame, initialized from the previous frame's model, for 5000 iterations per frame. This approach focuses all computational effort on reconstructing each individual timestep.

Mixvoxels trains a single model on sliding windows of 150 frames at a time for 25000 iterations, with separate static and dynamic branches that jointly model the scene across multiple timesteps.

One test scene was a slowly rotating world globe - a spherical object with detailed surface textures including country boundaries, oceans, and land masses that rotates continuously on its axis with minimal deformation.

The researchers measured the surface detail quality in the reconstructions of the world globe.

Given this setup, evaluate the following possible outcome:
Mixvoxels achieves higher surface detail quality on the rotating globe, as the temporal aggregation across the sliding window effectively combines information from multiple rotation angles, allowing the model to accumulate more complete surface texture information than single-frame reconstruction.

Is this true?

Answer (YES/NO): NO